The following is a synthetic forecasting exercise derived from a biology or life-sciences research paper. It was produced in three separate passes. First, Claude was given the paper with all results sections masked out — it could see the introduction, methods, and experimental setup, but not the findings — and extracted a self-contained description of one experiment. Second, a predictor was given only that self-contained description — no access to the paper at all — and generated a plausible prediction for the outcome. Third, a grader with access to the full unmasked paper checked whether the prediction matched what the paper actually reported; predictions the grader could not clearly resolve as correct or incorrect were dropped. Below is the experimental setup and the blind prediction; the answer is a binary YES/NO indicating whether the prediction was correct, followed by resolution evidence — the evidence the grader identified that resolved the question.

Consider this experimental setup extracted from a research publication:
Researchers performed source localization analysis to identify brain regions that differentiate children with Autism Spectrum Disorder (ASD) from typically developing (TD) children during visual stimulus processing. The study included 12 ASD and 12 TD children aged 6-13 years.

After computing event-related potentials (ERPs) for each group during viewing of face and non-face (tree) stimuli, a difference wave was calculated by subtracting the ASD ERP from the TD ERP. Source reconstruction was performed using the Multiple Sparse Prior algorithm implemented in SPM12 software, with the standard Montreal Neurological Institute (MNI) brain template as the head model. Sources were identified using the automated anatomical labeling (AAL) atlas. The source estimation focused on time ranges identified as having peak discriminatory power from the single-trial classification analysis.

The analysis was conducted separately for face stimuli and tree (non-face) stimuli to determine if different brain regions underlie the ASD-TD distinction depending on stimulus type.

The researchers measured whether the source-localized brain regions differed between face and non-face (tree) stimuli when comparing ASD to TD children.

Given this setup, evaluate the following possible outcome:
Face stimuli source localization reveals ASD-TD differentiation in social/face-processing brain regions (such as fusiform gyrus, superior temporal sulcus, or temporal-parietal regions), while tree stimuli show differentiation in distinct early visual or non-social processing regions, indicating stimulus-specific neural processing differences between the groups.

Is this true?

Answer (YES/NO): NO